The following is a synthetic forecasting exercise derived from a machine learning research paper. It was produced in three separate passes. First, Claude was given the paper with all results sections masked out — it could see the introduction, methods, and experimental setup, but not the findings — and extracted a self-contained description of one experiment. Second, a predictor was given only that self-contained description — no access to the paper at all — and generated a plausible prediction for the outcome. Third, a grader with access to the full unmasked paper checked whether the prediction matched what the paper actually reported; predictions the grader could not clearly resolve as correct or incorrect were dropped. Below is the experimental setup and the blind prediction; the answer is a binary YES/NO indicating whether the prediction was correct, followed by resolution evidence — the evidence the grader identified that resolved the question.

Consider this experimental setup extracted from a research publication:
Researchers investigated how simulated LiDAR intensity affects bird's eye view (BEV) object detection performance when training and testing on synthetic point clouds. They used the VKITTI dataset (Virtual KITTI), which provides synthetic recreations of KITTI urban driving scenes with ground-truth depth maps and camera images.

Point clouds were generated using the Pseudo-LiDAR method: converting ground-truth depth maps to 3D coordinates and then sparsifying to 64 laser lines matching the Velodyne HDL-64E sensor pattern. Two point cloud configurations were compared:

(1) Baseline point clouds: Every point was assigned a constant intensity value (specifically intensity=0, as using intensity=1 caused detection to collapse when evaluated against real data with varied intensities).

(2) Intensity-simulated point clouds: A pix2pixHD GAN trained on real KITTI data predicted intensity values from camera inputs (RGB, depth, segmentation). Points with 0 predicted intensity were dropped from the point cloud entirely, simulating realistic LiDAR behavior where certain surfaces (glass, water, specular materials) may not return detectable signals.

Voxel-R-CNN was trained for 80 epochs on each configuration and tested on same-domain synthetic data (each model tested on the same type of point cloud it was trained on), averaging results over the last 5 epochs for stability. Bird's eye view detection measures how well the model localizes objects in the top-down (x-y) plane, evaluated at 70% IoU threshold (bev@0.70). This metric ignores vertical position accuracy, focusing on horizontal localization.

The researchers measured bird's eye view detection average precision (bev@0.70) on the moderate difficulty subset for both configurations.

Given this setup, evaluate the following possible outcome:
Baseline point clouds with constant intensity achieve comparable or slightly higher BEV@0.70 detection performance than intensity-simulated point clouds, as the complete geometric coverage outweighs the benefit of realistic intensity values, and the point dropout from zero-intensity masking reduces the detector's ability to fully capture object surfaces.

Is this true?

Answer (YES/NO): NO